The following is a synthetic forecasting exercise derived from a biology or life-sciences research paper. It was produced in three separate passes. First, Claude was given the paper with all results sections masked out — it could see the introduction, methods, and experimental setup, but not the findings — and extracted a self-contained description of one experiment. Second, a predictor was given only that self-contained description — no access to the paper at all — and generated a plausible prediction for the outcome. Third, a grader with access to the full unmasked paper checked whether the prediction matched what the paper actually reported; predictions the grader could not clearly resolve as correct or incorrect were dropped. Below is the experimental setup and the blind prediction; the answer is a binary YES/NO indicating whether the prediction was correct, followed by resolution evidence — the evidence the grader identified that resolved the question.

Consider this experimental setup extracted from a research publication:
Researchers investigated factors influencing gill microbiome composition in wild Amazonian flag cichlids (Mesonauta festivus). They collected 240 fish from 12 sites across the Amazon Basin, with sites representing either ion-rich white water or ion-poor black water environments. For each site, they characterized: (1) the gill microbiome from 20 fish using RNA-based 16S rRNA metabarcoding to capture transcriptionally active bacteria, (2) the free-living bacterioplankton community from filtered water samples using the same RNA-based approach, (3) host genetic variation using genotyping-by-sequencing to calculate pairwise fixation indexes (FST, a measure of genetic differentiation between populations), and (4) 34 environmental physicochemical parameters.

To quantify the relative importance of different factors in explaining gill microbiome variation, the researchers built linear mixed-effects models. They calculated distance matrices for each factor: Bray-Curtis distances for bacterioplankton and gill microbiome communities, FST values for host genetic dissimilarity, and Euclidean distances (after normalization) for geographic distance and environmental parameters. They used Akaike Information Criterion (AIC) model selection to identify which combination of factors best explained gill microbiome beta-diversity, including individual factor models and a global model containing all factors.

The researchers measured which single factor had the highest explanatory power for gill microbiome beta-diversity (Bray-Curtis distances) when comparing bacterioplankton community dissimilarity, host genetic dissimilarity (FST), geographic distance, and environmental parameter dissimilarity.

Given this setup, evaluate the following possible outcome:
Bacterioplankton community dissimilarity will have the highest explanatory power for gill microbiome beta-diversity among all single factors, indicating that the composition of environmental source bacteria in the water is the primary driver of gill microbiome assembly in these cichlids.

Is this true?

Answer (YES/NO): YES